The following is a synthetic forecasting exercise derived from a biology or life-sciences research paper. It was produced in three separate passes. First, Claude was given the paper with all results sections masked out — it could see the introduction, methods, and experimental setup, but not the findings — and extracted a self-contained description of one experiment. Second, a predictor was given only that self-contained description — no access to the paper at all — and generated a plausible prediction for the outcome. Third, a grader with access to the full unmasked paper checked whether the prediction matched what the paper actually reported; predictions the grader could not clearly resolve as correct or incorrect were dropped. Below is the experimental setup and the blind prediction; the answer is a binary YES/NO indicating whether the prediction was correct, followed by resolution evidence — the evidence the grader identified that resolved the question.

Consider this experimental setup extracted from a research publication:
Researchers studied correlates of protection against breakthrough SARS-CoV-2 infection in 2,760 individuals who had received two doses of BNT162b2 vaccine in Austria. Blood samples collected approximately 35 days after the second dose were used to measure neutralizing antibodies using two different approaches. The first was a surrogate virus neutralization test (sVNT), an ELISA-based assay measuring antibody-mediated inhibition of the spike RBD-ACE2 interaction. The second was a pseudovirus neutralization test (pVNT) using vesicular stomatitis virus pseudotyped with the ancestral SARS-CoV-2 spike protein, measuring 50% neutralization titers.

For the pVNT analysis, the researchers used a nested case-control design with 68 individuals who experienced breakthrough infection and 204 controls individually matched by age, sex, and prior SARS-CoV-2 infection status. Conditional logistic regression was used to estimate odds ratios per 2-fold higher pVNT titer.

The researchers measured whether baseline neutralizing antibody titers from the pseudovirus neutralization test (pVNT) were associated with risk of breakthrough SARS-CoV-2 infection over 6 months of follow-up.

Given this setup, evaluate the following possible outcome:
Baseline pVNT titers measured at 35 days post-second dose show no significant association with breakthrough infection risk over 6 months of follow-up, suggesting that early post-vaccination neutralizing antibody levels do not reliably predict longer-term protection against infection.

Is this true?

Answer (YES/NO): YES